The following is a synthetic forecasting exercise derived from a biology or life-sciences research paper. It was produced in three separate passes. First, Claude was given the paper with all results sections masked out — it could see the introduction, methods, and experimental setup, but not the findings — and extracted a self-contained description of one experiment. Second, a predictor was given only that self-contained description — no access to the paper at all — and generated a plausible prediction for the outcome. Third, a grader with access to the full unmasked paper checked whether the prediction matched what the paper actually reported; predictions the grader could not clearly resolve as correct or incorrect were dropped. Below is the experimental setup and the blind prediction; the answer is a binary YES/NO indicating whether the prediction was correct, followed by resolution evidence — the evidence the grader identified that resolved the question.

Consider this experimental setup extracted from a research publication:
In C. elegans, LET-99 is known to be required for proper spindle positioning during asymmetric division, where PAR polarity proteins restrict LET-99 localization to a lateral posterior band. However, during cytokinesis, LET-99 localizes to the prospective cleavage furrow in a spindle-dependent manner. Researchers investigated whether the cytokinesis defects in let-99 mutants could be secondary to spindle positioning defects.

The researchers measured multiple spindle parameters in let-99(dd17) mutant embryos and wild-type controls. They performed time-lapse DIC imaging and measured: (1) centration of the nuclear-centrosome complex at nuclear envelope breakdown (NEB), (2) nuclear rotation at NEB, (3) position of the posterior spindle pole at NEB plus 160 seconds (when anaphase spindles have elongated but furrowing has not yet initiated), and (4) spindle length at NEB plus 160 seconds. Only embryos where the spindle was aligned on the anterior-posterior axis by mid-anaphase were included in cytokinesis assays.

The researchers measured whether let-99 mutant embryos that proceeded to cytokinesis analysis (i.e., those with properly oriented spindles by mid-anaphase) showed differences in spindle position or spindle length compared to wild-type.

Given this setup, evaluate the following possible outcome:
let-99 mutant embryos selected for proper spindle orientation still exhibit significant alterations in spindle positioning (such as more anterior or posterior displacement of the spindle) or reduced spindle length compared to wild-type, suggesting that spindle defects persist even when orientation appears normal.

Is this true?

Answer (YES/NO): YES